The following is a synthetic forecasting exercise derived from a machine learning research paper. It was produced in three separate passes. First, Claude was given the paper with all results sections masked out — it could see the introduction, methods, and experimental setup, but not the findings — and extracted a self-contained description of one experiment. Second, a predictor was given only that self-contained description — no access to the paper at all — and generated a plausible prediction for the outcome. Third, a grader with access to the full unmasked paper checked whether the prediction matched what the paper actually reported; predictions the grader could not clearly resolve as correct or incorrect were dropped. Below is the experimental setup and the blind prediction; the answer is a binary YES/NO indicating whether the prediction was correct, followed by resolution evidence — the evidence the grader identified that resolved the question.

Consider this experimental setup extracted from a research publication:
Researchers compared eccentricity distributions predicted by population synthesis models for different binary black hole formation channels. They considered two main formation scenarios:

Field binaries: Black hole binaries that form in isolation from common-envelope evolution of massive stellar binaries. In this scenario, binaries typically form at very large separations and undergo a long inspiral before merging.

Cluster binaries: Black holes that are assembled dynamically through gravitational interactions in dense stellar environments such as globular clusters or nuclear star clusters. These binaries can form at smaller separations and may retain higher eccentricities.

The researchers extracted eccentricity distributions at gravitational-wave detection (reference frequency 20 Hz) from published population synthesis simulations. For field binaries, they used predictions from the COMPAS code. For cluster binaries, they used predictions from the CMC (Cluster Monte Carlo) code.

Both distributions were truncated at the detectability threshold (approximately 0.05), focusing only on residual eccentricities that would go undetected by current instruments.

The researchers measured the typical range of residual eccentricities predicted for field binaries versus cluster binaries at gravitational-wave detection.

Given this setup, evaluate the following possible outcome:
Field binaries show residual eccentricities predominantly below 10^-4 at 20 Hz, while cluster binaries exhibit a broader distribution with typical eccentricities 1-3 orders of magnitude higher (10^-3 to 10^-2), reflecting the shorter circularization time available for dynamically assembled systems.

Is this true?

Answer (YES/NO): NO